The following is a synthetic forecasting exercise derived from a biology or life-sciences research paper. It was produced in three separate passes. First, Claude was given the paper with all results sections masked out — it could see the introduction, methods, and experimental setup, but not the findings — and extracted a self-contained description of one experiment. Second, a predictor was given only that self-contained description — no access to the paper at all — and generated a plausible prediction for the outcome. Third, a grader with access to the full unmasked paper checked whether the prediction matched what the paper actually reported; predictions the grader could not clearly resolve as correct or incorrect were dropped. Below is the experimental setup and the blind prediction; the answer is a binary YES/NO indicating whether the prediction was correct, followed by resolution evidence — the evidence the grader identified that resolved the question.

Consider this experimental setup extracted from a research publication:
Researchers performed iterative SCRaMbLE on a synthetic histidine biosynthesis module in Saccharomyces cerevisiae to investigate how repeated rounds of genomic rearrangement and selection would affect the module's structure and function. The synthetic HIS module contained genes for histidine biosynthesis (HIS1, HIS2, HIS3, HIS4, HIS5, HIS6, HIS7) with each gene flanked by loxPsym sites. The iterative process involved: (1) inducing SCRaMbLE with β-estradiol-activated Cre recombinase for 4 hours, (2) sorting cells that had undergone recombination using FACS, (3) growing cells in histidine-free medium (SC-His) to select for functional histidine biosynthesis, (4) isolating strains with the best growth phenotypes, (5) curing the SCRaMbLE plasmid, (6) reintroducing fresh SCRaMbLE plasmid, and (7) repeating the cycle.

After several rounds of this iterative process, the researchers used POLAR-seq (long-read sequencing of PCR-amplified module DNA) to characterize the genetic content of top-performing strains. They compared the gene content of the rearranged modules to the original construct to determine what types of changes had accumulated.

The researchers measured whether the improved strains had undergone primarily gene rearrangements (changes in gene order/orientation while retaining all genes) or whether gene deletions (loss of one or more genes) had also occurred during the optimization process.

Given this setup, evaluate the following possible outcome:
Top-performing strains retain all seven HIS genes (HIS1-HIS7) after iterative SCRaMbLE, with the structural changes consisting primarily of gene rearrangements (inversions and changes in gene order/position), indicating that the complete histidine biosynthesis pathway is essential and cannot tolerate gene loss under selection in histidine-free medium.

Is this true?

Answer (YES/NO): NO